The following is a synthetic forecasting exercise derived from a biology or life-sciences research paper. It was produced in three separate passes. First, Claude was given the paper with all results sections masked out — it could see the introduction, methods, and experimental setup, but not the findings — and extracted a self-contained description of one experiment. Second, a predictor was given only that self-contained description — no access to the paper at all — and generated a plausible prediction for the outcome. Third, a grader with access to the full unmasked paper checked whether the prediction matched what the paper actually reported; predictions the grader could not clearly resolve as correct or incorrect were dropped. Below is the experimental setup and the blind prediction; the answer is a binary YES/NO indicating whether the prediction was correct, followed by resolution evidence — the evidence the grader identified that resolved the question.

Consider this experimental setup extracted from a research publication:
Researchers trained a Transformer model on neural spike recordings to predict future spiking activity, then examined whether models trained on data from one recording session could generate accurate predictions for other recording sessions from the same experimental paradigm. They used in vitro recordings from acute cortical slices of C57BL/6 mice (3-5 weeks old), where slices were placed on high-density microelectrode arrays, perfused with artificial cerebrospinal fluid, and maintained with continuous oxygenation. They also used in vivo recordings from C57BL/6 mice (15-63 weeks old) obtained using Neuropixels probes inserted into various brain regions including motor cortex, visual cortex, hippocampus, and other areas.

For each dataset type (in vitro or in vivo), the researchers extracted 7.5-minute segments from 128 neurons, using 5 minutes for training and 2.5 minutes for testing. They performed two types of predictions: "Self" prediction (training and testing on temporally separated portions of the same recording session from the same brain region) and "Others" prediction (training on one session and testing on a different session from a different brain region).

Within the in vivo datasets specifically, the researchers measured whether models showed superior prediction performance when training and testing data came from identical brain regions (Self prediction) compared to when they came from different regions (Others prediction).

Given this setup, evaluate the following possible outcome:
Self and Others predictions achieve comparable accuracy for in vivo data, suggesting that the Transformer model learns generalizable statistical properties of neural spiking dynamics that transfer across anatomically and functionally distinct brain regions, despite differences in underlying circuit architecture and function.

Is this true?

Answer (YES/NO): YES